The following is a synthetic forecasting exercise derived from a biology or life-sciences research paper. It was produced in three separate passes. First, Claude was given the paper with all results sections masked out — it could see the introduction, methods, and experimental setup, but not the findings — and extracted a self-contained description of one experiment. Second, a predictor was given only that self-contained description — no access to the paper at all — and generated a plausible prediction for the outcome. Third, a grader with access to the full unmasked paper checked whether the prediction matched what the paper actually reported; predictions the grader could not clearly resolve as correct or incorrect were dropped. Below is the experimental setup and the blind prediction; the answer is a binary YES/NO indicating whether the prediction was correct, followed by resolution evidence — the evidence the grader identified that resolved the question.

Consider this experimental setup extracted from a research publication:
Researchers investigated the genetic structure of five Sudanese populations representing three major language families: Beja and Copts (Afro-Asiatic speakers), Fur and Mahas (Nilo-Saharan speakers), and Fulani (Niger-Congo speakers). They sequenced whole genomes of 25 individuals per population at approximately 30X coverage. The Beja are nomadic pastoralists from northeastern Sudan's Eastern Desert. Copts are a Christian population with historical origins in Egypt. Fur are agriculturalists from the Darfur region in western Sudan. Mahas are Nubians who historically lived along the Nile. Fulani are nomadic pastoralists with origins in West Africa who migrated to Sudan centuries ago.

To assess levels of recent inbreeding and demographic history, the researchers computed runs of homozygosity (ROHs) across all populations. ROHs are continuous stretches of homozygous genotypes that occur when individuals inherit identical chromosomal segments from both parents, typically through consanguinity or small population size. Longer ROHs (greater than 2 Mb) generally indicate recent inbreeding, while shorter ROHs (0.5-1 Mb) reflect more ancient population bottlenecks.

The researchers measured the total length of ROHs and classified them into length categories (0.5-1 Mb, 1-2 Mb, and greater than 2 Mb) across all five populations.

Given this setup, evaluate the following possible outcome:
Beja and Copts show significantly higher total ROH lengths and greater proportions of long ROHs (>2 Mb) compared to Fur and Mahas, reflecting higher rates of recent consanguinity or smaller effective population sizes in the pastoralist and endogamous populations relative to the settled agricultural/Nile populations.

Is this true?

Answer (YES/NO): NO